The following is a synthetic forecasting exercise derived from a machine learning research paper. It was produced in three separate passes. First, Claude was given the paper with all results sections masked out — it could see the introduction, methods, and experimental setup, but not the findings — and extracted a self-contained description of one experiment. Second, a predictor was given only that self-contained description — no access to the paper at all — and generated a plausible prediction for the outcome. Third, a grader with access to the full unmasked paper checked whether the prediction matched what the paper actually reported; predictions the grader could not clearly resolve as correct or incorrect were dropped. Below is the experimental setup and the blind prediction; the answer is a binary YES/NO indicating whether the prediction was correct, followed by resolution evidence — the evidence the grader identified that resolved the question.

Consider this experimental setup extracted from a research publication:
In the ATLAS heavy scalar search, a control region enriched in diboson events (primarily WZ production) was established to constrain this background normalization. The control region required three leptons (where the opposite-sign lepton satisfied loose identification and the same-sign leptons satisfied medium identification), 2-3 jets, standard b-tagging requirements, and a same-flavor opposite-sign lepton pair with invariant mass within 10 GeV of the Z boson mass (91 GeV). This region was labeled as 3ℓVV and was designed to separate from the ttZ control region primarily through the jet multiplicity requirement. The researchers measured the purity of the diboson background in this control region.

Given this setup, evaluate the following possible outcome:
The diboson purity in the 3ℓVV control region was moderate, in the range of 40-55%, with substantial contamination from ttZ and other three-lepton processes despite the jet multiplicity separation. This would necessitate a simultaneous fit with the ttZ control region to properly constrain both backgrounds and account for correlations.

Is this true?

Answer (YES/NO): NO